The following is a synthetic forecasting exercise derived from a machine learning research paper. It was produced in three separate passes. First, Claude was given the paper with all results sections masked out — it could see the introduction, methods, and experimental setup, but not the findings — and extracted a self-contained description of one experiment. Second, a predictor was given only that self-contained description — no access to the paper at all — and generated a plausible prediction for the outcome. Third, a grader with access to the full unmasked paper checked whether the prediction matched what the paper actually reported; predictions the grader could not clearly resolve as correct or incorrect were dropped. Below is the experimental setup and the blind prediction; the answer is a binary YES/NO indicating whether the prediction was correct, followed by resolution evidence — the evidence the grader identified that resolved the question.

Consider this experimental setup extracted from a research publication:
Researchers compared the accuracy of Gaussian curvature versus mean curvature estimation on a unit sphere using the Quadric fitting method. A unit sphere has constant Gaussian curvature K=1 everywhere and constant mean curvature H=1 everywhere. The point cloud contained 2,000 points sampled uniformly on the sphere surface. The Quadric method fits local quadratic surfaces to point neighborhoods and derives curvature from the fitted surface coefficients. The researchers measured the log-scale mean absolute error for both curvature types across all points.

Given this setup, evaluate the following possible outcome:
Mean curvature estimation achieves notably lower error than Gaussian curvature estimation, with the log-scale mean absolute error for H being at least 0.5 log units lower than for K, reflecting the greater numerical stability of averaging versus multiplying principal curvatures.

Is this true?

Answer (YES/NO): NO